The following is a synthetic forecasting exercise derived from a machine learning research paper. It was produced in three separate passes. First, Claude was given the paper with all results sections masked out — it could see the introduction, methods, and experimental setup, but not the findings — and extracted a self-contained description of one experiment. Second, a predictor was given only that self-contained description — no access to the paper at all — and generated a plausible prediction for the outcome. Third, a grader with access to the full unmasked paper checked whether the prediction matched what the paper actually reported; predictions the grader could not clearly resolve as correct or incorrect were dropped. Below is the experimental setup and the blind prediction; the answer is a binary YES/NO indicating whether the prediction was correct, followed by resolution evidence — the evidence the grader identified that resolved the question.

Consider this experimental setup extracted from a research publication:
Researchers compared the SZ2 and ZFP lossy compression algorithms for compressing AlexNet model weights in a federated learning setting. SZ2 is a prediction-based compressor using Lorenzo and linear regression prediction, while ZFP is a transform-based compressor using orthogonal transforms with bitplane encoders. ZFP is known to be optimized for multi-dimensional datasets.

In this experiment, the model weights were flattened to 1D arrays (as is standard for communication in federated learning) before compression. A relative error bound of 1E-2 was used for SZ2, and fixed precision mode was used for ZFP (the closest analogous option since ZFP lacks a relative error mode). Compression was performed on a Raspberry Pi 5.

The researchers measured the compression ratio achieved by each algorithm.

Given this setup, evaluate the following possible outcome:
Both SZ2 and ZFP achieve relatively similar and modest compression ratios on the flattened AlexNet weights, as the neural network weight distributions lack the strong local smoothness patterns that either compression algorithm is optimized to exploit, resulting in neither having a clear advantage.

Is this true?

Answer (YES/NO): NO